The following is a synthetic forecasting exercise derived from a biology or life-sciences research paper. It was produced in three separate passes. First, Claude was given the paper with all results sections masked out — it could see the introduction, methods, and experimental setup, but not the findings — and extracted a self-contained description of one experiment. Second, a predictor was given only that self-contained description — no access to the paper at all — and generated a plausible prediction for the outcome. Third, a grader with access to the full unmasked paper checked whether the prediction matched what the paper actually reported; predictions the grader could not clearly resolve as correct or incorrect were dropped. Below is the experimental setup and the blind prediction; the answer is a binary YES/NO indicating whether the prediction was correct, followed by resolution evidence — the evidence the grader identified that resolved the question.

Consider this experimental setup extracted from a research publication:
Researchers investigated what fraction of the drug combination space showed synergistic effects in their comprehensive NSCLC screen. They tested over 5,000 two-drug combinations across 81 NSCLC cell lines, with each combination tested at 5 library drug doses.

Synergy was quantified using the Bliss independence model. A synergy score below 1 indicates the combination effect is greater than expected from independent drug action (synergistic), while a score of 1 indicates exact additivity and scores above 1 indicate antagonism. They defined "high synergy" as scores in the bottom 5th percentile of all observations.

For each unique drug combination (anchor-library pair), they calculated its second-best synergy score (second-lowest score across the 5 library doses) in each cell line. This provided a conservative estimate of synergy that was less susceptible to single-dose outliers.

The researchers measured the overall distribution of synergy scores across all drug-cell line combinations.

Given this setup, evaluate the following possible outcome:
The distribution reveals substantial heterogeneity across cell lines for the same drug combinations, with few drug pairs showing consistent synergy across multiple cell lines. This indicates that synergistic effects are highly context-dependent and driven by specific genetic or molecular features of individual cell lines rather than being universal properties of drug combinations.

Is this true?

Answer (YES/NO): NO